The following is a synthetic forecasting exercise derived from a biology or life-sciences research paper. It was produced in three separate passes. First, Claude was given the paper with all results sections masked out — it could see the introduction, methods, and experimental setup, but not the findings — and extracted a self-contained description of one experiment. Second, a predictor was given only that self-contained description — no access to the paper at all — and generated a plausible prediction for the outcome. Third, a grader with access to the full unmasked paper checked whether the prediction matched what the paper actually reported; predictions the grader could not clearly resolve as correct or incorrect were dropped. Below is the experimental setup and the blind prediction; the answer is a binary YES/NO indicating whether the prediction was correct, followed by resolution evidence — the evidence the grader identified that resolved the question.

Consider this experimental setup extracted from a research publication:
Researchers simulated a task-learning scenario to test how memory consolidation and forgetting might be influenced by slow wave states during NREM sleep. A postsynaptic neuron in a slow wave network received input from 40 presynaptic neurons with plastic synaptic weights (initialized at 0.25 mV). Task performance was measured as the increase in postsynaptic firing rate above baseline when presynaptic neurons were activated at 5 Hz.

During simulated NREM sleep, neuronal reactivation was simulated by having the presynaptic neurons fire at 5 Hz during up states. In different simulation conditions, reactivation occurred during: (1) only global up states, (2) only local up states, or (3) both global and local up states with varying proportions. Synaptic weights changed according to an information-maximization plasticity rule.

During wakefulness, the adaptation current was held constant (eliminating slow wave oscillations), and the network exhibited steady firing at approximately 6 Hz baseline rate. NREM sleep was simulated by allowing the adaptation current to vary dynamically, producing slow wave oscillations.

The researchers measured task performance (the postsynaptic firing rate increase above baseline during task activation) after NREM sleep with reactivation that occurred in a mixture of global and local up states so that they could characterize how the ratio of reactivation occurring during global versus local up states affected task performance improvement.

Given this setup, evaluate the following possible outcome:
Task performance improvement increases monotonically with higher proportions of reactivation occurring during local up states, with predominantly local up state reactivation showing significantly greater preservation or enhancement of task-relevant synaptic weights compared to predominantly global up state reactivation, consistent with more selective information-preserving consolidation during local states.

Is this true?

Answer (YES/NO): NO